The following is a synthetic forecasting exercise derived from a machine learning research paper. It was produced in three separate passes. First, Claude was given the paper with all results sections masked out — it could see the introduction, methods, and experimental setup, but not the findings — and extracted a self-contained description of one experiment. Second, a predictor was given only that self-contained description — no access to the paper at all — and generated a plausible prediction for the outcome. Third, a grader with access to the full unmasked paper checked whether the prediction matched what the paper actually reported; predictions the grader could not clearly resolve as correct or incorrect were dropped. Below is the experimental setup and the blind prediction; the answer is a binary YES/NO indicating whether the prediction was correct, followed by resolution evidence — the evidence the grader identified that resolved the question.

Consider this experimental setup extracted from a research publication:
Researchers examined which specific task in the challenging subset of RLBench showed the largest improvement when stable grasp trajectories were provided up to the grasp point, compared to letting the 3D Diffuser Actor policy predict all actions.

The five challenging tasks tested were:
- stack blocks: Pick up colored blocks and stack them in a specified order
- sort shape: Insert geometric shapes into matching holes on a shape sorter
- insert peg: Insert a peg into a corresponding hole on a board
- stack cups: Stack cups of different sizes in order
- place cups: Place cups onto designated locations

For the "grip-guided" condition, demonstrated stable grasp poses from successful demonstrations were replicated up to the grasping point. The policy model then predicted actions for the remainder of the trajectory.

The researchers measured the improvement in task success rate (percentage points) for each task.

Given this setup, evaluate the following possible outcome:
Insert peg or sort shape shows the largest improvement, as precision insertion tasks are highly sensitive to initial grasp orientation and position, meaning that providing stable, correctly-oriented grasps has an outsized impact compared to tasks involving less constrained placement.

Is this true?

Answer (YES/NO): YES